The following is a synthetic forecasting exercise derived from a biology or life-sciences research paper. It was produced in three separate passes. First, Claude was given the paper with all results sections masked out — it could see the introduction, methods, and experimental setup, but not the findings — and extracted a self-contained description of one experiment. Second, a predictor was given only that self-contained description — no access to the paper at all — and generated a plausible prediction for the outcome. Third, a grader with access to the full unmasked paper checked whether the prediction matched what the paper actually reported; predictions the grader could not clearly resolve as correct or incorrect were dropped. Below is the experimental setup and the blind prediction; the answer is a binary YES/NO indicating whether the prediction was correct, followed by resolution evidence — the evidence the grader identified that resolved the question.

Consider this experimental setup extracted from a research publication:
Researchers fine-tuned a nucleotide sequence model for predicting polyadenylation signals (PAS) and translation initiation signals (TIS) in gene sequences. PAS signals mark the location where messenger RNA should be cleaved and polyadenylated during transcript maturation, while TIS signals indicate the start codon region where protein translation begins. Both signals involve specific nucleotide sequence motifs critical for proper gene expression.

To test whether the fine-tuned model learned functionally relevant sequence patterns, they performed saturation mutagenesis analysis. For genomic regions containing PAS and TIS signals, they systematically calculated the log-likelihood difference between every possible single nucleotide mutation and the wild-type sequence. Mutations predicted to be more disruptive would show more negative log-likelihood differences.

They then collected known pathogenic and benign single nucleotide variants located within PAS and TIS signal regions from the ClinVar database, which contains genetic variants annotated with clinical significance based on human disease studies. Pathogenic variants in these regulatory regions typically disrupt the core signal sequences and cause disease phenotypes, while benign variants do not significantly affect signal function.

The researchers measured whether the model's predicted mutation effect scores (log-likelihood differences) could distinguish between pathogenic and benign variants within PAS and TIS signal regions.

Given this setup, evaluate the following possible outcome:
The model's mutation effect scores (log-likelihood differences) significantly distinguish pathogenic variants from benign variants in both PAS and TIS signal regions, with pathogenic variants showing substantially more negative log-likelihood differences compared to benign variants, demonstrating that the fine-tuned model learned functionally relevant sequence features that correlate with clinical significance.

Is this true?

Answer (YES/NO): YES